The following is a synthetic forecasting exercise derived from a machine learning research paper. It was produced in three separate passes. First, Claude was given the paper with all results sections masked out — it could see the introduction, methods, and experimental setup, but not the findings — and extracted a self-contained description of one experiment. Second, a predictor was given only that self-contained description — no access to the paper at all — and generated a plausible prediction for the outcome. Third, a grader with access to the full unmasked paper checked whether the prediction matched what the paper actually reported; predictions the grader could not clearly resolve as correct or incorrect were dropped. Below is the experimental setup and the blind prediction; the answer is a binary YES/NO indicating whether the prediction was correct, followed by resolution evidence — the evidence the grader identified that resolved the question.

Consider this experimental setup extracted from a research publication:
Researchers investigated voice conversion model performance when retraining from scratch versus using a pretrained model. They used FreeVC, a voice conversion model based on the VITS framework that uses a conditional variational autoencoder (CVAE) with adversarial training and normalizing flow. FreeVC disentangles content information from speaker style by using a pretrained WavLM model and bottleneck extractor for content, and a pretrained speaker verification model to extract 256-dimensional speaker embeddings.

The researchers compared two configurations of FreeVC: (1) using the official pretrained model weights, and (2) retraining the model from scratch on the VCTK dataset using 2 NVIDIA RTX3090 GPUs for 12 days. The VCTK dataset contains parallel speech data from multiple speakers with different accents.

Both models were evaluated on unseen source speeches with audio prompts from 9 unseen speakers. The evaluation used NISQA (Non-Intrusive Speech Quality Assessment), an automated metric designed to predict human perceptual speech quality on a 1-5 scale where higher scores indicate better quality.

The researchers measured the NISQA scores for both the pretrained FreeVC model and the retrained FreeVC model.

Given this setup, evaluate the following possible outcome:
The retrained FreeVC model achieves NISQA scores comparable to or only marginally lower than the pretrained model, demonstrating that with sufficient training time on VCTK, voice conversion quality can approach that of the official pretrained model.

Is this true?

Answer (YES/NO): YES